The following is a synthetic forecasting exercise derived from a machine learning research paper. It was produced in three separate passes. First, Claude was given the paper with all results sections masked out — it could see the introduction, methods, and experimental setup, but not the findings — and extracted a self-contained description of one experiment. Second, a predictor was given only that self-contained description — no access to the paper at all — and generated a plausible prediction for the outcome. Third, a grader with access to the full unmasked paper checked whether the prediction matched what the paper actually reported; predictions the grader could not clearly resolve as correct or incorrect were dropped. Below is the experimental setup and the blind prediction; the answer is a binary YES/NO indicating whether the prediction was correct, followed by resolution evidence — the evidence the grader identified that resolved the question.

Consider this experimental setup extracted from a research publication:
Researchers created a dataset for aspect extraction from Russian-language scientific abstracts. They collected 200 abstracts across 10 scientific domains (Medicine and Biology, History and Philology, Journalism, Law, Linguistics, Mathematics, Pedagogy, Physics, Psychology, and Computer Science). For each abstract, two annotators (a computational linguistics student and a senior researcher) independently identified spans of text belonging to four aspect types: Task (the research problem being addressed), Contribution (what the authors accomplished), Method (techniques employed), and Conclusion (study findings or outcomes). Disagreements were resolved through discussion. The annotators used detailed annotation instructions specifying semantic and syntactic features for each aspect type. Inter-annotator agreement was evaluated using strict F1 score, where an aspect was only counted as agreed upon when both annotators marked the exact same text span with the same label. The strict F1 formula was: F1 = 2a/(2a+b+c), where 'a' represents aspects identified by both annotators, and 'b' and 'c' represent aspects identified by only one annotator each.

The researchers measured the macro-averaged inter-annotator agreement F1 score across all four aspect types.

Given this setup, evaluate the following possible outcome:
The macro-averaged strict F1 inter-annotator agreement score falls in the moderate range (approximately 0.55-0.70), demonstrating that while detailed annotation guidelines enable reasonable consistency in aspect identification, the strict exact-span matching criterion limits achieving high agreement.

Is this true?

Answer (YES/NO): NO